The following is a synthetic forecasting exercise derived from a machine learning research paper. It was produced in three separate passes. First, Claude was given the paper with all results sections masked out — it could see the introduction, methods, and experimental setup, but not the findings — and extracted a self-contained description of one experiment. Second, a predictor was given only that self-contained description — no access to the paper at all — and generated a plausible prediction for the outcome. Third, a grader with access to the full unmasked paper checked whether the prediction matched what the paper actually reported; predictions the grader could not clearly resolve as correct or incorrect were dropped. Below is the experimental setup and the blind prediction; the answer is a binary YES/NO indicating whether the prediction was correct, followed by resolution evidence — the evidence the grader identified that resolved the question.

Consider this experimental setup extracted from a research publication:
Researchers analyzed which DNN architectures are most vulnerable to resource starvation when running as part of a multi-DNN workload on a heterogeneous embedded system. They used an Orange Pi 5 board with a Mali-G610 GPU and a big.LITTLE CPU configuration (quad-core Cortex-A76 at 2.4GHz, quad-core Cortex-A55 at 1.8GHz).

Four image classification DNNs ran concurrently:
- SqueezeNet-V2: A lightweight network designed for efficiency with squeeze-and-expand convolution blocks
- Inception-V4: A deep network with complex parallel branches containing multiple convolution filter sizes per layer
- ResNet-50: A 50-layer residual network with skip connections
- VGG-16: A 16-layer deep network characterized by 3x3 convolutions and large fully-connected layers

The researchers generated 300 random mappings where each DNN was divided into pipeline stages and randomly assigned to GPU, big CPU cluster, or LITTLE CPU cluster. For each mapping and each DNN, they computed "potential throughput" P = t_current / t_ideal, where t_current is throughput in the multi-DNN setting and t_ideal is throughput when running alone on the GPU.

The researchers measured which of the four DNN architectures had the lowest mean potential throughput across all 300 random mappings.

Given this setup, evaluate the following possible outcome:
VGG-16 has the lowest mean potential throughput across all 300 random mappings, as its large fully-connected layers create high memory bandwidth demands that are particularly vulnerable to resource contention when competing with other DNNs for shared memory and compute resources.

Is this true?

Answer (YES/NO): NO